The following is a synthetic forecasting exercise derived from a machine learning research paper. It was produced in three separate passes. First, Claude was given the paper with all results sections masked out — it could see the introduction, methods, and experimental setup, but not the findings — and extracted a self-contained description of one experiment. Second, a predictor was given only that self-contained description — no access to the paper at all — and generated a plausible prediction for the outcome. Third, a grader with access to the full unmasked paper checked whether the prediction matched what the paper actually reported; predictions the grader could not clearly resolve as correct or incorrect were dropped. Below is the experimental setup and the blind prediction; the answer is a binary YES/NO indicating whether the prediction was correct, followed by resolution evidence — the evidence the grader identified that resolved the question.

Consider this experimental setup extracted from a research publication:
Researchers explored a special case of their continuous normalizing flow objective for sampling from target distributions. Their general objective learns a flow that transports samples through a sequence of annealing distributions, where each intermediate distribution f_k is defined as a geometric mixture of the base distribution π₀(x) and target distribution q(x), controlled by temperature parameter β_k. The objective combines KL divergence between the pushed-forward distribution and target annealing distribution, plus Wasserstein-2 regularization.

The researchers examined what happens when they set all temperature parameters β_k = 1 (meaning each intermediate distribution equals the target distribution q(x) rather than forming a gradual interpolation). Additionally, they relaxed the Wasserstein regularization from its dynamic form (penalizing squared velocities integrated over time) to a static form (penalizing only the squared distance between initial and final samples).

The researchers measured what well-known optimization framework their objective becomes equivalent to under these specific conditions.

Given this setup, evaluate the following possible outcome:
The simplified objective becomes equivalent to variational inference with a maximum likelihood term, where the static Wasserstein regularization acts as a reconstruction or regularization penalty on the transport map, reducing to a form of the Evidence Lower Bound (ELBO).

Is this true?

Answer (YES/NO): NO